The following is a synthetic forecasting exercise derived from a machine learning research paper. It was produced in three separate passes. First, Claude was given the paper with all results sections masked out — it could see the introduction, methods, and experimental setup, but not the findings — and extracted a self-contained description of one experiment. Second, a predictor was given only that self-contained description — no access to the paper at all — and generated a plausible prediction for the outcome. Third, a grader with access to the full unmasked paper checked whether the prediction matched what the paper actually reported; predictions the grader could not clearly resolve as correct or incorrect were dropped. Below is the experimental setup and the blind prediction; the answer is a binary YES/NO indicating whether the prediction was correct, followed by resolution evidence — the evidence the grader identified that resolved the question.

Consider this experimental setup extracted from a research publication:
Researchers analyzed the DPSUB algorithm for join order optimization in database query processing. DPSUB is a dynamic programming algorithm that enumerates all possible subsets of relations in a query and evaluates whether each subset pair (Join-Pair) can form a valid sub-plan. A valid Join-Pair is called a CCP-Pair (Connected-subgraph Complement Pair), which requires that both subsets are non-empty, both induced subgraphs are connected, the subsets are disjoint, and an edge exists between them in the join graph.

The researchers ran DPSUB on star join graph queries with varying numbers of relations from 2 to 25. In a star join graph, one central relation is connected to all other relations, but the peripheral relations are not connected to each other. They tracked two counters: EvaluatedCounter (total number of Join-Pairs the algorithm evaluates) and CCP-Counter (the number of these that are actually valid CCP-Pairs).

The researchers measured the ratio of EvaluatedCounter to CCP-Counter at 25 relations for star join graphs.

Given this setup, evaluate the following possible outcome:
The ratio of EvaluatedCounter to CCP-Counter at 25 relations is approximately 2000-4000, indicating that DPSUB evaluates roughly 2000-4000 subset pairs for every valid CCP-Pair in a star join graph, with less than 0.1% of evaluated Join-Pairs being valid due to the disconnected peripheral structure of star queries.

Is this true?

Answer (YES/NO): YES